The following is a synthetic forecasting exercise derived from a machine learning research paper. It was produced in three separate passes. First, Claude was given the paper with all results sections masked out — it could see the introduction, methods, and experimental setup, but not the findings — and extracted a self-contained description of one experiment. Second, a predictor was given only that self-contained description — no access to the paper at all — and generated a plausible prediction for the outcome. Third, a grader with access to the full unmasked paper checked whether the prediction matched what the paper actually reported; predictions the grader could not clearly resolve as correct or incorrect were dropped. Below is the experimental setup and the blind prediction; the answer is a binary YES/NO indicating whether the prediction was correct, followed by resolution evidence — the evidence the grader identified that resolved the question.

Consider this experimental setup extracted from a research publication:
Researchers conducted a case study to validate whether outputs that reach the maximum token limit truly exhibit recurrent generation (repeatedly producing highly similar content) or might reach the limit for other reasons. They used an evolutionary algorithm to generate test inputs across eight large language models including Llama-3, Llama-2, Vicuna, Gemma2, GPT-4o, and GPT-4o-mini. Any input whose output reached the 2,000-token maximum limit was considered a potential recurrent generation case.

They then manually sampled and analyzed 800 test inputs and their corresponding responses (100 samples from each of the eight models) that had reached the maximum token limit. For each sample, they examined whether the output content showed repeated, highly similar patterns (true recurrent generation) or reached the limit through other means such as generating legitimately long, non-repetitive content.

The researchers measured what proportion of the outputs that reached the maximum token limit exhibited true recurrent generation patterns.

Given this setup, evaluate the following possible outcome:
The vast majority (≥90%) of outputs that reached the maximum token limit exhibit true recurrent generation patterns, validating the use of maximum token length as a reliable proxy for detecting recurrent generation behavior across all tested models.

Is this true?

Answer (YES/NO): YES